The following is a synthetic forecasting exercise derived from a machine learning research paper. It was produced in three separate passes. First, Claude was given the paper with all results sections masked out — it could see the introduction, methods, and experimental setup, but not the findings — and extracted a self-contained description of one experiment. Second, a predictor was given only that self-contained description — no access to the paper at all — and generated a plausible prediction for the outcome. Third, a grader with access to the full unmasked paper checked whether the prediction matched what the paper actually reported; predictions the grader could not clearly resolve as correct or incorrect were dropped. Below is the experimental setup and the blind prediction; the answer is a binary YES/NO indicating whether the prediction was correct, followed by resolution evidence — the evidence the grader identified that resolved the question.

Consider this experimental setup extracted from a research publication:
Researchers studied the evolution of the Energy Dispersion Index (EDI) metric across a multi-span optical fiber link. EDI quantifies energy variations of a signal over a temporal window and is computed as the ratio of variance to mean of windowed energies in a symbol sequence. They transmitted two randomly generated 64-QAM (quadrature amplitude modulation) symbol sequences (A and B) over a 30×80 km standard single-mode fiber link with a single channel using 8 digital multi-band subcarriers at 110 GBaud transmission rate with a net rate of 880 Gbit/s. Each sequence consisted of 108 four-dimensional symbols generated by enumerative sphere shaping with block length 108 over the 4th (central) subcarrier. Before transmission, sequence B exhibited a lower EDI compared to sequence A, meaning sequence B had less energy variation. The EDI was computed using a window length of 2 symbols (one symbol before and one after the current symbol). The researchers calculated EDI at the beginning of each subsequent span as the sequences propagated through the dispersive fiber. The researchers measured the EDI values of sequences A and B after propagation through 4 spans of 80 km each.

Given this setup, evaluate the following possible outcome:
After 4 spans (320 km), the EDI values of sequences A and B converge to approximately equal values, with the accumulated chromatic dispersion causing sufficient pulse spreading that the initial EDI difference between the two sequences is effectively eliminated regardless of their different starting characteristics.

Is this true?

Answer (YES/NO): NO